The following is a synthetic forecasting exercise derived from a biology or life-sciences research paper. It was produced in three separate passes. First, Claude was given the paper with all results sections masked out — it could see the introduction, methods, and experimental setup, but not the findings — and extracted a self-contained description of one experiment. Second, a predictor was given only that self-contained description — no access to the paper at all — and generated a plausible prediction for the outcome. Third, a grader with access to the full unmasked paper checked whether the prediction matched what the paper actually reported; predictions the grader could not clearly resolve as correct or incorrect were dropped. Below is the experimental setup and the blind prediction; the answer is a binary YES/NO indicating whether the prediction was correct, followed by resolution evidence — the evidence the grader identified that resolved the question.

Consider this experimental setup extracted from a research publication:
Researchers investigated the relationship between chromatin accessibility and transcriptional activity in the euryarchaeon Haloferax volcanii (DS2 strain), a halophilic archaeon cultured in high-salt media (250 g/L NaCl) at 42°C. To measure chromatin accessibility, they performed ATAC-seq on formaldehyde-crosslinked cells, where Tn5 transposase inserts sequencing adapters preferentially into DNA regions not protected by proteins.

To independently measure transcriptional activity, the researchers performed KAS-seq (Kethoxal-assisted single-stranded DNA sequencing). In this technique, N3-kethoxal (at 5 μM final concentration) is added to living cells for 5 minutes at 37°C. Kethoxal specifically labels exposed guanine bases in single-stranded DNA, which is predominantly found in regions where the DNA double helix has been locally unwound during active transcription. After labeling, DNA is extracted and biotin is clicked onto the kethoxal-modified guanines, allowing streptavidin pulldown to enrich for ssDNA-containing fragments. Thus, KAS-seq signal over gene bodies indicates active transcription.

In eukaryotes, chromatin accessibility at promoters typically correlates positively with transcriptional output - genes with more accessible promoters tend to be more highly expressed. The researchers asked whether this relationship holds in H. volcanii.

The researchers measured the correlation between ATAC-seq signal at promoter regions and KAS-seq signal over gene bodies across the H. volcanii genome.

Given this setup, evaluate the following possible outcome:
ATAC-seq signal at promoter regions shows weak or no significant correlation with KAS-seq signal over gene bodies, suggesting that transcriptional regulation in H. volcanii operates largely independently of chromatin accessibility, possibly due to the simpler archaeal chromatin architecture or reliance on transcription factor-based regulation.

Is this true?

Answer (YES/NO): YES